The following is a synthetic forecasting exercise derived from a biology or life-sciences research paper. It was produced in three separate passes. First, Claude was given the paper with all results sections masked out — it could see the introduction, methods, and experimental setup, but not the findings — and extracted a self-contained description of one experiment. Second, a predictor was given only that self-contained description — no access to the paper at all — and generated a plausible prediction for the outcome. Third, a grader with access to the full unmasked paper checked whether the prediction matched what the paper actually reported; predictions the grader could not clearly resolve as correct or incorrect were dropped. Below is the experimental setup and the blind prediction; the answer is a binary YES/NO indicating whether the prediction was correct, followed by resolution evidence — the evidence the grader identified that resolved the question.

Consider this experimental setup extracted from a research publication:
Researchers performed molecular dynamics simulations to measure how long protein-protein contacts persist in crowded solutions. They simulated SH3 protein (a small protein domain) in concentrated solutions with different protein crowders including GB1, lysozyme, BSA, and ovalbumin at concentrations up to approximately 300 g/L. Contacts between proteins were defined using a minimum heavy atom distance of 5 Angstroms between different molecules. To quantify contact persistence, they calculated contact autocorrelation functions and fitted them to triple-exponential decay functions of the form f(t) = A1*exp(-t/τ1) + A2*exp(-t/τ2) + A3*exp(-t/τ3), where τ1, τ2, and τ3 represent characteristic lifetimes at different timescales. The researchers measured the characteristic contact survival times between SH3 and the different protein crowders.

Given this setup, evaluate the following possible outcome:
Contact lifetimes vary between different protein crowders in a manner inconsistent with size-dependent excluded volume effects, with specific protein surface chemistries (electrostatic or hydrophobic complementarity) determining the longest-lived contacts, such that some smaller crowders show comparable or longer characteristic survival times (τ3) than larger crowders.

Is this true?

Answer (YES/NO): YES